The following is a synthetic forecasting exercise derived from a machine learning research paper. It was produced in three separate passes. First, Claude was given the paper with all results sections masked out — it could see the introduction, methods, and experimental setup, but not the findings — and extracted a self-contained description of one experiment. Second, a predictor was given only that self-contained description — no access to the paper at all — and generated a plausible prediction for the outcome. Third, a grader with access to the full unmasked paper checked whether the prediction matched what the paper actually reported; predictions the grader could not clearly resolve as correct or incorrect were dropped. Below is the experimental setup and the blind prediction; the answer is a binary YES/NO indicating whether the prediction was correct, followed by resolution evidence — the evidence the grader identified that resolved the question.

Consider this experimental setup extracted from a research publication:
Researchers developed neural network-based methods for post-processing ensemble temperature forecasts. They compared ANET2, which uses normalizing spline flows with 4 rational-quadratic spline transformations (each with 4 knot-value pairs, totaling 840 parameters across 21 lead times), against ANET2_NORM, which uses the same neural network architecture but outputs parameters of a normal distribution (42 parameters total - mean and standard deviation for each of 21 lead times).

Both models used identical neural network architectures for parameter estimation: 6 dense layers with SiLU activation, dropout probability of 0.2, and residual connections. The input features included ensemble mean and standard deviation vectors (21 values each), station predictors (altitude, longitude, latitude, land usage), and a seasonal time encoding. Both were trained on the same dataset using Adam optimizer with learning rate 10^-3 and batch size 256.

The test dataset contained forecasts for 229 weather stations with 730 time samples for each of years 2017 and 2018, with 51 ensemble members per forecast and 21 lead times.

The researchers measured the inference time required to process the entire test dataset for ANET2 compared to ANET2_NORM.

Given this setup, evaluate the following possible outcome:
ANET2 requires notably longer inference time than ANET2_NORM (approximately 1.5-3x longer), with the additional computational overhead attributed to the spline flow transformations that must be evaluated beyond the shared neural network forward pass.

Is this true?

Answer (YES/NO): NO